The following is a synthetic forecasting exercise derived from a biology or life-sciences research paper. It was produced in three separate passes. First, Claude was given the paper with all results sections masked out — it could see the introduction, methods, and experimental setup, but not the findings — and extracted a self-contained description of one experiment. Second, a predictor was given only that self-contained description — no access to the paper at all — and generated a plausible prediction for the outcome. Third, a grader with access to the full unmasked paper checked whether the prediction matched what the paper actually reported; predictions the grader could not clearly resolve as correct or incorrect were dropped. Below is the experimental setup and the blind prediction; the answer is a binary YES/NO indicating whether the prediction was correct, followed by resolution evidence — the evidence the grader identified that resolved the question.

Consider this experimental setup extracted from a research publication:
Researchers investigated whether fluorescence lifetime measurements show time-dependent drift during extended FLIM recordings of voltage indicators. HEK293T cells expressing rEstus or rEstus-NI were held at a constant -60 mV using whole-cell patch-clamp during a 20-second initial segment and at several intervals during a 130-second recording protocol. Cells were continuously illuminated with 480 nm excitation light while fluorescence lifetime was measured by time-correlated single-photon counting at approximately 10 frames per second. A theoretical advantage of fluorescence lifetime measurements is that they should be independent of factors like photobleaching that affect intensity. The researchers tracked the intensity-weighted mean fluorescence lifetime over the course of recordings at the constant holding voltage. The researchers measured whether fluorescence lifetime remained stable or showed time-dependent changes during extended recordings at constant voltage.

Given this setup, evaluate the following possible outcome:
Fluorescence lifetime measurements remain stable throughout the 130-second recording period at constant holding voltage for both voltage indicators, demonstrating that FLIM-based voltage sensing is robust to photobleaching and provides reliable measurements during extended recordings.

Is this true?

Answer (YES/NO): NO